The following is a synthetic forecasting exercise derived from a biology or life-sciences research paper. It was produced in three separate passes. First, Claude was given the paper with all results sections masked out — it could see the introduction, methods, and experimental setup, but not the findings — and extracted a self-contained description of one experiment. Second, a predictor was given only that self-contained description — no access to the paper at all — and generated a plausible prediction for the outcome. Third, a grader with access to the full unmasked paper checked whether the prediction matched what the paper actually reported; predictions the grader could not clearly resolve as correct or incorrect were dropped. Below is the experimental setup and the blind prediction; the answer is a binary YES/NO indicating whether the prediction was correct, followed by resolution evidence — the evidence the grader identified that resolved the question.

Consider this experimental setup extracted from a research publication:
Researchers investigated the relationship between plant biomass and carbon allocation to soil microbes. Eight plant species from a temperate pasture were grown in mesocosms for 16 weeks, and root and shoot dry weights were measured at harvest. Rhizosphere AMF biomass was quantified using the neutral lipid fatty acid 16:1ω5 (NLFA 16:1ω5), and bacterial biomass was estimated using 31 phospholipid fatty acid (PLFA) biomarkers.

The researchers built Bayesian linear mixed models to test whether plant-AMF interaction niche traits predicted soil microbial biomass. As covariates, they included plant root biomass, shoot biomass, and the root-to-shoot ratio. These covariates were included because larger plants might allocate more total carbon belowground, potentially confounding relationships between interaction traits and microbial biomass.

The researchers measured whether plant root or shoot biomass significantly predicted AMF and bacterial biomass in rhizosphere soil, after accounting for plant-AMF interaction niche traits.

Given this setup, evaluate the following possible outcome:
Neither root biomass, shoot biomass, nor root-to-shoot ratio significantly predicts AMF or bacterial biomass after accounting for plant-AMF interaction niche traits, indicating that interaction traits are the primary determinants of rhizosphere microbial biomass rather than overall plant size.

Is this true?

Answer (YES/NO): NO